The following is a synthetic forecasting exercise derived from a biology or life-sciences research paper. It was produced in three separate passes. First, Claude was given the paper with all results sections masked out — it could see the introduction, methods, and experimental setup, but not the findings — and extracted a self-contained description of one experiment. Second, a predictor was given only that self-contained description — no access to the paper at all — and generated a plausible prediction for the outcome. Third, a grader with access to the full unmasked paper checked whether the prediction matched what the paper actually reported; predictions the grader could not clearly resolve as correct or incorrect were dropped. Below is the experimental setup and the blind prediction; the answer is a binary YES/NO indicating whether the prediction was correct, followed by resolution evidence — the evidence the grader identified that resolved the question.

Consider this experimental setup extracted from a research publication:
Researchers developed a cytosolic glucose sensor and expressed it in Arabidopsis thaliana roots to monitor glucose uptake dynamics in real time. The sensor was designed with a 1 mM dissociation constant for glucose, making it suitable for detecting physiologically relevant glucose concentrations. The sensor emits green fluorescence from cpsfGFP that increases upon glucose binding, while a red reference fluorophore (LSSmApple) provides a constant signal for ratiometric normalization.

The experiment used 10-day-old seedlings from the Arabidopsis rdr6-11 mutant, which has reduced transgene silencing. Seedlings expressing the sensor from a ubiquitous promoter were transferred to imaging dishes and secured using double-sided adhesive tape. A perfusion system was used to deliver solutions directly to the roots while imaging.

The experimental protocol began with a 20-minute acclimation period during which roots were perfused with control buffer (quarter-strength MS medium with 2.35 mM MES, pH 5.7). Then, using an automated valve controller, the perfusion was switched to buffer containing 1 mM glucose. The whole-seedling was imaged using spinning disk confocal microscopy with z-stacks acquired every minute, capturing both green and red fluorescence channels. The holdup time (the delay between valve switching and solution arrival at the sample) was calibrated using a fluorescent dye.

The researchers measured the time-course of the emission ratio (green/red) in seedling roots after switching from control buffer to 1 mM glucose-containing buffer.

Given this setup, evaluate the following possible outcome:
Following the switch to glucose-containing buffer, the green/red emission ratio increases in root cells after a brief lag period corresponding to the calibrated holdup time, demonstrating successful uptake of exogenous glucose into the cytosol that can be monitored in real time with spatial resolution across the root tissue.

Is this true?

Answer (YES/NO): YES